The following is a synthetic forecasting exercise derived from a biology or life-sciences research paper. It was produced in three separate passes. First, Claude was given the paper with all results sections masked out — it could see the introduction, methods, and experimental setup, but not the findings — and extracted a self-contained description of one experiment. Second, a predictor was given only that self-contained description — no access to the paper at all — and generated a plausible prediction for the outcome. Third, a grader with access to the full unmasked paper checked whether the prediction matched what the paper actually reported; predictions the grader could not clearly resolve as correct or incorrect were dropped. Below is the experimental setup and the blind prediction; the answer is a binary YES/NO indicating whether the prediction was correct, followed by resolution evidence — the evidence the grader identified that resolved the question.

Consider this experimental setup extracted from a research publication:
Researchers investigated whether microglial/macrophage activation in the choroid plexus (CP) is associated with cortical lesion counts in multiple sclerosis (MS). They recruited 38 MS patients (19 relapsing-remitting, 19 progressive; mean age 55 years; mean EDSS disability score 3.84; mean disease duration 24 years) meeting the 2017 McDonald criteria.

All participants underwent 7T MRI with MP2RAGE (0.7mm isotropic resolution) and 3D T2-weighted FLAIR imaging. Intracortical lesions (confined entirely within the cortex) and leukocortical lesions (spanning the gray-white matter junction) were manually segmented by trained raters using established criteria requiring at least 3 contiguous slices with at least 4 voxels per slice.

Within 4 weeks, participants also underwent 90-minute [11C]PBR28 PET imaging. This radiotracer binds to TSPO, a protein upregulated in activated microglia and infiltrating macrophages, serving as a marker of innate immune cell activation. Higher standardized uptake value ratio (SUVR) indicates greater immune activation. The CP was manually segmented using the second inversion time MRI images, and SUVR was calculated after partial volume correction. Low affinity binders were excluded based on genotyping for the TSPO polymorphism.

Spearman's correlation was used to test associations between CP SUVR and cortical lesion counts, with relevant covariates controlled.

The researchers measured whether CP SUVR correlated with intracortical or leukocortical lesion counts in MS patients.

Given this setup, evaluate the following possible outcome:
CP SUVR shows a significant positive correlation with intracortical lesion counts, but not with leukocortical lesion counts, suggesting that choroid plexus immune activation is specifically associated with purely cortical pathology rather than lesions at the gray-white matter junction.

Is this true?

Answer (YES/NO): NO